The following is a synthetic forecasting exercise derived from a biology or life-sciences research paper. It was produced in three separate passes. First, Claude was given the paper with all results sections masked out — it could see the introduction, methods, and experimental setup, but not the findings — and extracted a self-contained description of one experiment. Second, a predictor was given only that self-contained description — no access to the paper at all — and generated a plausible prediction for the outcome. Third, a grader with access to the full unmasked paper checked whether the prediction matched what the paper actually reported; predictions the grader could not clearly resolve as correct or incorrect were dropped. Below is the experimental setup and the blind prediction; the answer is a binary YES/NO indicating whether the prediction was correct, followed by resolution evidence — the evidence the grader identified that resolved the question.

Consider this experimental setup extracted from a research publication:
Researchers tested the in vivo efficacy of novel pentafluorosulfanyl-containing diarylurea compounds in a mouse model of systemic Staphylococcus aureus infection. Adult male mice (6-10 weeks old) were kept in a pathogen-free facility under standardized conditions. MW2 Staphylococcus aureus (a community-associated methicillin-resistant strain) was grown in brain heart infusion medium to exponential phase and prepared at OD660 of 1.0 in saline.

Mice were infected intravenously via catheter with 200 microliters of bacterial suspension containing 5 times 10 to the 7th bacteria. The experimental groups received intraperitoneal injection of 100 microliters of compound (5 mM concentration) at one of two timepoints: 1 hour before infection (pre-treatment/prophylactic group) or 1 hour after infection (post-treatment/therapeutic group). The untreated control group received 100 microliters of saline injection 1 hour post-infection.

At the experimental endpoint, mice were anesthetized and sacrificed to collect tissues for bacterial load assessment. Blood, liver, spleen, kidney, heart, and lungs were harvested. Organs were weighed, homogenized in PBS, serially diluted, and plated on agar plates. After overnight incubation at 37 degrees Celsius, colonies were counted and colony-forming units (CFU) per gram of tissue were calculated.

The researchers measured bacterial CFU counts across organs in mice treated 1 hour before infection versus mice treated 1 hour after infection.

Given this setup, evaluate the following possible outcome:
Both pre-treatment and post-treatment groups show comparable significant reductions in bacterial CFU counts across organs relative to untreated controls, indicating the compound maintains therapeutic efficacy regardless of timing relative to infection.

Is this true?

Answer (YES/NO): NO